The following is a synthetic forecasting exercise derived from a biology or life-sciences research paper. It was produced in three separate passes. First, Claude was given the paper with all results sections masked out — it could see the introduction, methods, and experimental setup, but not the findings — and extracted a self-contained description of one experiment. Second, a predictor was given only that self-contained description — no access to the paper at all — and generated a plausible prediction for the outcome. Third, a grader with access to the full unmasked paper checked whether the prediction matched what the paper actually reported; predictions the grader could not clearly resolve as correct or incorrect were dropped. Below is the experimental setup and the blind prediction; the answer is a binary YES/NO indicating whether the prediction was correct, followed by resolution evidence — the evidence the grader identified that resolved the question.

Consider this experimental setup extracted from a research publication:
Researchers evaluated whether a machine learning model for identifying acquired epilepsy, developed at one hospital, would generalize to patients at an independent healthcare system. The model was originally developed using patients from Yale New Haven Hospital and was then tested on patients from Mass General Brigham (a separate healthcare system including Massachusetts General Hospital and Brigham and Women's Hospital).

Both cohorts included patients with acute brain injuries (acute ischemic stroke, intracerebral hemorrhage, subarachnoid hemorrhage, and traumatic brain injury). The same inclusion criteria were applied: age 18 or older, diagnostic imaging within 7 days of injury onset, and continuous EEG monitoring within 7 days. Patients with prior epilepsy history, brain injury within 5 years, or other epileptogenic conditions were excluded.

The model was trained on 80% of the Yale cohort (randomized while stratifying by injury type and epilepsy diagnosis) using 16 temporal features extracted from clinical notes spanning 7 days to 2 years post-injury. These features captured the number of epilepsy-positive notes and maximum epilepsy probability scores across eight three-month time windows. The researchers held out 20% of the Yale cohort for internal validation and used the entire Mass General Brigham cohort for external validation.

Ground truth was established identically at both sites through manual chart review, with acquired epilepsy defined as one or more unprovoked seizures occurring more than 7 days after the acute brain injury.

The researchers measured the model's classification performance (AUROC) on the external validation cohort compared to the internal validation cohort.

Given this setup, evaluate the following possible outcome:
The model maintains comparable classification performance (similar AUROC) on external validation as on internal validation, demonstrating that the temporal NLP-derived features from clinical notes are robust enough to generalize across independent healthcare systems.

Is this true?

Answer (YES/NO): YES